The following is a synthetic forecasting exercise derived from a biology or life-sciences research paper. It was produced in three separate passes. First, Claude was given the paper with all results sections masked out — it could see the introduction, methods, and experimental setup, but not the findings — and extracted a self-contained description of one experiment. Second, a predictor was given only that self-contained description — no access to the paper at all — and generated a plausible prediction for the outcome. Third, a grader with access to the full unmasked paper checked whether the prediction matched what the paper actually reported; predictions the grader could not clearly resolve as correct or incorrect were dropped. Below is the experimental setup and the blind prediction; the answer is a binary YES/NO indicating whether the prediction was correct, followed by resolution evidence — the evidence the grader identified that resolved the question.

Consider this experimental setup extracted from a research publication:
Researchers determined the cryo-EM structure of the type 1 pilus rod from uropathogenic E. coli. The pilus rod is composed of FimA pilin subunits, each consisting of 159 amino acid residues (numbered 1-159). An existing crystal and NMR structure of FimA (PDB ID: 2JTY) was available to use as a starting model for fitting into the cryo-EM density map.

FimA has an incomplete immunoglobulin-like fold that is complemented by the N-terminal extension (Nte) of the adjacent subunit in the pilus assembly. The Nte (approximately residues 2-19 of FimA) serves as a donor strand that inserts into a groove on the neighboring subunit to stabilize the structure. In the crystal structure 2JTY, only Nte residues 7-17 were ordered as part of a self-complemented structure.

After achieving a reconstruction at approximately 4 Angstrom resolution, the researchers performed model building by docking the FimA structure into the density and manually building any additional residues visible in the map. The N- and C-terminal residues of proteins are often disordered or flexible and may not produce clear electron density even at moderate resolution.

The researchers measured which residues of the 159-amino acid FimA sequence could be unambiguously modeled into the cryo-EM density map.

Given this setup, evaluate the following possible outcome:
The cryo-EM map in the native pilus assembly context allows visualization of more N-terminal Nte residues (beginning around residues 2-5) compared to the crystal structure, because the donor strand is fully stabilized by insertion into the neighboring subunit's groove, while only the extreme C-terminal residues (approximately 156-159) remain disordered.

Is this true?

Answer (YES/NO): NO